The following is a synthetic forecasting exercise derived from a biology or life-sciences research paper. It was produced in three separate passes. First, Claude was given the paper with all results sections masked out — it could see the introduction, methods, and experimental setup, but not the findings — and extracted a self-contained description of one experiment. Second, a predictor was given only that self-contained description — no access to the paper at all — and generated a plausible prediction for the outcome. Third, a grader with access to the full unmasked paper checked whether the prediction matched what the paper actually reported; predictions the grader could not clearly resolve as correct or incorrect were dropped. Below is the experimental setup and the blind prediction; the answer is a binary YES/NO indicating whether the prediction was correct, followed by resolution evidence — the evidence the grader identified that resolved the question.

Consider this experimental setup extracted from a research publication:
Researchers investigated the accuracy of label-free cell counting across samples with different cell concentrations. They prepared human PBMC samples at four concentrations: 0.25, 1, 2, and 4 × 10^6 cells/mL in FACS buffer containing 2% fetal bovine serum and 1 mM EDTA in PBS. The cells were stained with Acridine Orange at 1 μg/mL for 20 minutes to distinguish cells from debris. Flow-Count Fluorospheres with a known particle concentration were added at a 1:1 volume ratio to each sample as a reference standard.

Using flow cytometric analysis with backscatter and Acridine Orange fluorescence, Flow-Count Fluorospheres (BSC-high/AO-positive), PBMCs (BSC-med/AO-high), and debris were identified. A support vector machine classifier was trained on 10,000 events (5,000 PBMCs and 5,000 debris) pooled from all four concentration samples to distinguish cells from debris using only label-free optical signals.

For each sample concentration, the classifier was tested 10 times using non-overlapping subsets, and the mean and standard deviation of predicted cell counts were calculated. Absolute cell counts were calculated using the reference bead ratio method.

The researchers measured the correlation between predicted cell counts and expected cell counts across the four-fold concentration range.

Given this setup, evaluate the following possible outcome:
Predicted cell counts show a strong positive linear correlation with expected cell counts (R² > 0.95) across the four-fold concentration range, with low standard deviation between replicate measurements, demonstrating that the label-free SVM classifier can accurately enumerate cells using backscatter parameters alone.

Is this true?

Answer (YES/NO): NO